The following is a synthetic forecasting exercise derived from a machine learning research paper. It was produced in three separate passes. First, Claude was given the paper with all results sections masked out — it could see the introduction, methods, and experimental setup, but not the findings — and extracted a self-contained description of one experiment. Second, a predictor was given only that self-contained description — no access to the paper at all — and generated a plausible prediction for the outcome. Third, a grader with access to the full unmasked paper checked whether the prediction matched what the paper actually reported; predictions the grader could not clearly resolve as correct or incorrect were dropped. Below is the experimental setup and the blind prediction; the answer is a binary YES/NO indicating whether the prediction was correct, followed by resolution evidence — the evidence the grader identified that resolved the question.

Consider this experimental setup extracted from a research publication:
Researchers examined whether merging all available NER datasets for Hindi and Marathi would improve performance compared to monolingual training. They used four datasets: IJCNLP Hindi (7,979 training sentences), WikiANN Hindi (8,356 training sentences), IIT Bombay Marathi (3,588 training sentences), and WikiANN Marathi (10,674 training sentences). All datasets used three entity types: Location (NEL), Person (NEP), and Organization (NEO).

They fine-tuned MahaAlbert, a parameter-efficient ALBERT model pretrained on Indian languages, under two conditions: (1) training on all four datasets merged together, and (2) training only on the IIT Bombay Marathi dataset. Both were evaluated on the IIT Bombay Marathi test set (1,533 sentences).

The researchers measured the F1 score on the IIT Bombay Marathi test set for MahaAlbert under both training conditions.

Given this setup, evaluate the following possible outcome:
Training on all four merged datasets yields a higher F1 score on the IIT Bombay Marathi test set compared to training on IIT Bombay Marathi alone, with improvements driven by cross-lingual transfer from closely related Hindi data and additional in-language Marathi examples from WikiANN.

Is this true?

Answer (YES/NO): NO